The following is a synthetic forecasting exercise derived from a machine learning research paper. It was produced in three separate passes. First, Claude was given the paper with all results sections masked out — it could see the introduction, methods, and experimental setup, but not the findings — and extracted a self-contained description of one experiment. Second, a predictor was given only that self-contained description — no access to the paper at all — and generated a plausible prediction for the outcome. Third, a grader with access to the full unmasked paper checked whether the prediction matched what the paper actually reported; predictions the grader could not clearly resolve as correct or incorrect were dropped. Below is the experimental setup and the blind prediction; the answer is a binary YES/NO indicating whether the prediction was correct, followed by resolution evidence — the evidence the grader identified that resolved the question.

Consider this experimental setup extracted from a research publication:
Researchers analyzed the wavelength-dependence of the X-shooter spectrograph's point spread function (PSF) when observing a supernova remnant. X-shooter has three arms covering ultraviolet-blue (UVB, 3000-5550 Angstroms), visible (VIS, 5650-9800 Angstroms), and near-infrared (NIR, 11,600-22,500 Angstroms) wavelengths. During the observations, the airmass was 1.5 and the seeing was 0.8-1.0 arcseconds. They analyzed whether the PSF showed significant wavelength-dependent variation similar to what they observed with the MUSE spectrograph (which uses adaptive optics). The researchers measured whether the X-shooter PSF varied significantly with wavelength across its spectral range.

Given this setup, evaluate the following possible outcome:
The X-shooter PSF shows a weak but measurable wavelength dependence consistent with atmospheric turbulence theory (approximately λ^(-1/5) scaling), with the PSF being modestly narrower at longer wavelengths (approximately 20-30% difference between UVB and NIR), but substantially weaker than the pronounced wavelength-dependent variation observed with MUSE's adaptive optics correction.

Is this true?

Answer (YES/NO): NO